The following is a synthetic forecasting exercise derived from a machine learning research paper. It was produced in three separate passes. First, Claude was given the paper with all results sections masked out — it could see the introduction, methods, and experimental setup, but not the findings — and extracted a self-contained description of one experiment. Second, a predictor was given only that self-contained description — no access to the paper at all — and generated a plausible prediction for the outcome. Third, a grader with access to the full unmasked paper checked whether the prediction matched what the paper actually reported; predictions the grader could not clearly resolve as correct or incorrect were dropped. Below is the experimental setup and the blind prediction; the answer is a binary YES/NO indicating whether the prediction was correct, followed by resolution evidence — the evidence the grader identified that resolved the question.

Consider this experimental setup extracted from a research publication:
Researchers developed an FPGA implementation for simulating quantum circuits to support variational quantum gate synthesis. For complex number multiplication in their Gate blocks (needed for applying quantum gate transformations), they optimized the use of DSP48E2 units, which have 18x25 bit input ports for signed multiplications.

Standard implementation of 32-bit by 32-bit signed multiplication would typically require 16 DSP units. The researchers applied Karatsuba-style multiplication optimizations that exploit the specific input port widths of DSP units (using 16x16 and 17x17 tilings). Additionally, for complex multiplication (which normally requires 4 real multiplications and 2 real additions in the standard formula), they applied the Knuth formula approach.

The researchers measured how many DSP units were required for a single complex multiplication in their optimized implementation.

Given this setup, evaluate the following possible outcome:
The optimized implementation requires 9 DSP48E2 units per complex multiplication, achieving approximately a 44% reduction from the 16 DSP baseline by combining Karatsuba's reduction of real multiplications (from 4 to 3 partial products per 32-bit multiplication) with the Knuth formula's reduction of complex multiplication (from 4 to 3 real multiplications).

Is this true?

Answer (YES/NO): YES